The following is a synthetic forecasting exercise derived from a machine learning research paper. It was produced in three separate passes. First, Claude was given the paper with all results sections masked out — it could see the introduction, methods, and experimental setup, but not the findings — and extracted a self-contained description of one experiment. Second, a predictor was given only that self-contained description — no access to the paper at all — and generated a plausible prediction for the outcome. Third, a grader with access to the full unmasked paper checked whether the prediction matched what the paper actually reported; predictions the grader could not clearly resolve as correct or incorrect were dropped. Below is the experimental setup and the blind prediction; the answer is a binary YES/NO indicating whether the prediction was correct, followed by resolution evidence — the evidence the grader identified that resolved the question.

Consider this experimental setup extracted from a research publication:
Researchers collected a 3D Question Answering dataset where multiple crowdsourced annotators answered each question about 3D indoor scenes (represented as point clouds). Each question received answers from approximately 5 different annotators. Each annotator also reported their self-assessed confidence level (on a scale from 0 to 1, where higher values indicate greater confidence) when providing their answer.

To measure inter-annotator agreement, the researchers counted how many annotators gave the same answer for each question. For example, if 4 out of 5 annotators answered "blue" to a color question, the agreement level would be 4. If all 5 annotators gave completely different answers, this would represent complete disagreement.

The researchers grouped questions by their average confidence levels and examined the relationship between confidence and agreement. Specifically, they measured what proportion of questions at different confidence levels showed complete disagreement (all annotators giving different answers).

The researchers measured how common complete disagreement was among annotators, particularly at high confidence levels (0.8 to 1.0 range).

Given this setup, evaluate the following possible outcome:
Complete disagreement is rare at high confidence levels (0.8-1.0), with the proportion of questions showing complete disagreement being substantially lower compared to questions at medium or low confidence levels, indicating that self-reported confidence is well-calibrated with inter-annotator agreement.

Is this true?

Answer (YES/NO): YES